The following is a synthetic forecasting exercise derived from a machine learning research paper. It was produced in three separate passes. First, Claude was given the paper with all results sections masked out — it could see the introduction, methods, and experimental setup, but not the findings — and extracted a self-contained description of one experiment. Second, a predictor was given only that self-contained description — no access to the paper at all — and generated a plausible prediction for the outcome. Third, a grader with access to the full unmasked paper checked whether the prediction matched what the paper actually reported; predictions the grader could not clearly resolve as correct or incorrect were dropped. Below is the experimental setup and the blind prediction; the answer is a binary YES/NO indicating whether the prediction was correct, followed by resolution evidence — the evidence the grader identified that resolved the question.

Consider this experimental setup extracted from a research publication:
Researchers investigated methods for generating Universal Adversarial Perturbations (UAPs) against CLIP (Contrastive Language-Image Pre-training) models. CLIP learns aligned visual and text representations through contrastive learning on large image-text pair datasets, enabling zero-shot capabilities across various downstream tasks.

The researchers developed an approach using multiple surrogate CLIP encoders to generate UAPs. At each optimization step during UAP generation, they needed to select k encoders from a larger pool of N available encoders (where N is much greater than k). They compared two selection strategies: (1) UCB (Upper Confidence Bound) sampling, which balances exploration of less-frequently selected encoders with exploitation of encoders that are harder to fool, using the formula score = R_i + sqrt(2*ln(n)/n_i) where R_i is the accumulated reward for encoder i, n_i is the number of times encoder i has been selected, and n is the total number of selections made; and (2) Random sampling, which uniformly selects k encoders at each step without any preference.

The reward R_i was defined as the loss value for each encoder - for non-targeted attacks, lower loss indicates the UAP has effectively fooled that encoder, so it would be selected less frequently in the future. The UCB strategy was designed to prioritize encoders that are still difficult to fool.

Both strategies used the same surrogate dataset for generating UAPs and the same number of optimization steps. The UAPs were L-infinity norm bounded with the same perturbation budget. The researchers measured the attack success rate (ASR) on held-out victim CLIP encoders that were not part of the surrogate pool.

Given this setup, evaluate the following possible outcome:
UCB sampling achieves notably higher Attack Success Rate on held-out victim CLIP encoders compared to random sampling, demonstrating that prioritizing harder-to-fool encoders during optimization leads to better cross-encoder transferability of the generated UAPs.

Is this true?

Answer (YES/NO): YES